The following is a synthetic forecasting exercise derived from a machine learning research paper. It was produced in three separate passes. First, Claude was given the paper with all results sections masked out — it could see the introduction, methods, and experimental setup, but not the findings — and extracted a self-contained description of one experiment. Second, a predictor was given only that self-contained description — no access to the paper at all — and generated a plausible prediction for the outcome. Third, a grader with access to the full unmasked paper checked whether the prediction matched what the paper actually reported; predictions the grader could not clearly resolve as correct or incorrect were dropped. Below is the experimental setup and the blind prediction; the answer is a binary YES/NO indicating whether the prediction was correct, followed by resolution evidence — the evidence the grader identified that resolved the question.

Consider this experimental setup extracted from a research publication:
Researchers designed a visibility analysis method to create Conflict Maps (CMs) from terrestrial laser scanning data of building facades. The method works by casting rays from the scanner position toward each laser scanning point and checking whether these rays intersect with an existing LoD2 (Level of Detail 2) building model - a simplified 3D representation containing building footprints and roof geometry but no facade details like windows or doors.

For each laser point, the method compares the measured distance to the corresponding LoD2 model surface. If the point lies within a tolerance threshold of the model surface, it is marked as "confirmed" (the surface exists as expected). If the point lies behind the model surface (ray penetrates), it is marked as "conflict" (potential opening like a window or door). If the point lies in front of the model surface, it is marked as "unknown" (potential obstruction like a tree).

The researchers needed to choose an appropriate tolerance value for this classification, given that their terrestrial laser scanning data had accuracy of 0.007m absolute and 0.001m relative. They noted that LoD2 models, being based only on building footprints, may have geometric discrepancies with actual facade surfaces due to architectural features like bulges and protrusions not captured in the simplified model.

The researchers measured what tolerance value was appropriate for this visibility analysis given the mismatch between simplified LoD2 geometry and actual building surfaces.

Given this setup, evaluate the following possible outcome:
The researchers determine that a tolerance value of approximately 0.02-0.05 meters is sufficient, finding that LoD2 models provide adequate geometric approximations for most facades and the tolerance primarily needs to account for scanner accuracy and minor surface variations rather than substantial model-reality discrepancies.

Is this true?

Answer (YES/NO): NO